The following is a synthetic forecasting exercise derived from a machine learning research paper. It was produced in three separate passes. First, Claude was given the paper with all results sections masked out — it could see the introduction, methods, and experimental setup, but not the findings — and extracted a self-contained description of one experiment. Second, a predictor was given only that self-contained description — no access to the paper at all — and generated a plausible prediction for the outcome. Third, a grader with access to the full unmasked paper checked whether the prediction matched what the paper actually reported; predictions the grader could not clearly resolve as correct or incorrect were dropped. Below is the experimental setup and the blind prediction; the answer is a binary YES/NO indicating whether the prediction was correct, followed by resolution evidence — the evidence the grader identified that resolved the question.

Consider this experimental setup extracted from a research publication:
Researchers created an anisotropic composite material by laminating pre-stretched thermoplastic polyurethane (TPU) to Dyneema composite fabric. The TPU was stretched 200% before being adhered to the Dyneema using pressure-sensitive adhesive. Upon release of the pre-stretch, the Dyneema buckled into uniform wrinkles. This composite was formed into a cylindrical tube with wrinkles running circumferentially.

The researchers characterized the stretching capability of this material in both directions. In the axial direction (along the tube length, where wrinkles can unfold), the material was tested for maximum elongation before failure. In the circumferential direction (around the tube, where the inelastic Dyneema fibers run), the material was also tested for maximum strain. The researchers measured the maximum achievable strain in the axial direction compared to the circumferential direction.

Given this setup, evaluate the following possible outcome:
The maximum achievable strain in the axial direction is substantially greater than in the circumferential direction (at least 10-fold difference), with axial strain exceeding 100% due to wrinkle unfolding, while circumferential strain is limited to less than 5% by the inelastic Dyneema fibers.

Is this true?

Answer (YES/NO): YES